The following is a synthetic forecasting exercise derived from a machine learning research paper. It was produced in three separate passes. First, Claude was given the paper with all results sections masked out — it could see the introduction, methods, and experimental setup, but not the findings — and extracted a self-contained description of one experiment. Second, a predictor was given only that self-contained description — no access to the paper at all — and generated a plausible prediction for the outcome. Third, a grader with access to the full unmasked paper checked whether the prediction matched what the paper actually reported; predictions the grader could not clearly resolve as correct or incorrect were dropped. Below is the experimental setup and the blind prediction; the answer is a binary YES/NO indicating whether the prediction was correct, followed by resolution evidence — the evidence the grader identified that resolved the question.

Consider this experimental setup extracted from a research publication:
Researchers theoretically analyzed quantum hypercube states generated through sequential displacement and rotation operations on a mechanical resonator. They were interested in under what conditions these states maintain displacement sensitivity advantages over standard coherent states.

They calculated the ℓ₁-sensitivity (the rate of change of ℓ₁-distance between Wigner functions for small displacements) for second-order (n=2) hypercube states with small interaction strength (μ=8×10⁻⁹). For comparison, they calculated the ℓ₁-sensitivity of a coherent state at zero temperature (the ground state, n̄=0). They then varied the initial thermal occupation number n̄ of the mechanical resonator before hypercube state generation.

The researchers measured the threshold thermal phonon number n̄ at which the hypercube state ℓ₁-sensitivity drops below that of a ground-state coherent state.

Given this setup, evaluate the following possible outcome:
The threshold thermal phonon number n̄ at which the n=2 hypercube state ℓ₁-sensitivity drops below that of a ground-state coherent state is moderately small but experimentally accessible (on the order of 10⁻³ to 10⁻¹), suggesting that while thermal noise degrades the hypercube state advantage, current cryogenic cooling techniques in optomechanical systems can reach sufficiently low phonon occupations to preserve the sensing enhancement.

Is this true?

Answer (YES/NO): NO